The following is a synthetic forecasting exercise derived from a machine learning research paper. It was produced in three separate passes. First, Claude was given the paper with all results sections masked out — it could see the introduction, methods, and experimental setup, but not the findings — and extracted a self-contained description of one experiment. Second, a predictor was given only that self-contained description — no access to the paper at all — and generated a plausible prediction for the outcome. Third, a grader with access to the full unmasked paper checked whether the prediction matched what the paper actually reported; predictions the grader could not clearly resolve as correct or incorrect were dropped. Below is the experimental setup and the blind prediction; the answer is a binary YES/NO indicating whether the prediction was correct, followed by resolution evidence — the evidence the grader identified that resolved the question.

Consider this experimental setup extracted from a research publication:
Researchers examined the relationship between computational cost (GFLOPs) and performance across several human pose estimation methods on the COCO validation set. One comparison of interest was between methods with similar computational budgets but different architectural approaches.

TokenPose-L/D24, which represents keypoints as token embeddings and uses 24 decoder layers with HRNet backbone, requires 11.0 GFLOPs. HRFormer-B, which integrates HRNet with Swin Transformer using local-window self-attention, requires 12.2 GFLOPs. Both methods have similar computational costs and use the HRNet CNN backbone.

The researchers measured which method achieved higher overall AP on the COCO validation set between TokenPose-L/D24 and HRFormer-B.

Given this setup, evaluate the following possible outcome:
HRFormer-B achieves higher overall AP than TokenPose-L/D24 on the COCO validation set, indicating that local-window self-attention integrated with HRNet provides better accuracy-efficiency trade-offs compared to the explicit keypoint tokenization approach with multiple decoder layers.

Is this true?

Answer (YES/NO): NO